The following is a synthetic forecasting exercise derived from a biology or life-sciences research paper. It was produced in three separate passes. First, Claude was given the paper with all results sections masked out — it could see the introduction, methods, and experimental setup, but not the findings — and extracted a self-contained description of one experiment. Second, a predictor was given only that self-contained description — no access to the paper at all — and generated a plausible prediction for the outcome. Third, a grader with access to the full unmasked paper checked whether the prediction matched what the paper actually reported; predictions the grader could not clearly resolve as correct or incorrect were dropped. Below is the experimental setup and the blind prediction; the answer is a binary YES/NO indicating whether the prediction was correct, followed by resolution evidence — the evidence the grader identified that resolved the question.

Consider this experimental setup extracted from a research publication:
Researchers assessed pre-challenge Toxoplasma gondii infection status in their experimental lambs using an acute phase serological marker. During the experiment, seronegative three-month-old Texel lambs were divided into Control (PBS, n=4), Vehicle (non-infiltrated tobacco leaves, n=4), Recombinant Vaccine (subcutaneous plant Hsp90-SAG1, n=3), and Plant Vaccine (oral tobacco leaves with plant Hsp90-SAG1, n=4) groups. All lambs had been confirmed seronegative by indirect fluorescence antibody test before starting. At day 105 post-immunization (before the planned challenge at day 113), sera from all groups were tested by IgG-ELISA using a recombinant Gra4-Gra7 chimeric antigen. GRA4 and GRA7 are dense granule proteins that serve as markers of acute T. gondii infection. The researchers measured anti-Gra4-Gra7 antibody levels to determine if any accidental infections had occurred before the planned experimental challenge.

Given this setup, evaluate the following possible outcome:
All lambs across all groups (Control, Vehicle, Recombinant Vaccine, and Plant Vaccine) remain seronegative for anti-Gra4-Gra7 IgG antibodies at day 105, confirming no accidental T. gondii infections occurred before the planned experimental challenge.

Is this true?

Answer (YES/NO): NO